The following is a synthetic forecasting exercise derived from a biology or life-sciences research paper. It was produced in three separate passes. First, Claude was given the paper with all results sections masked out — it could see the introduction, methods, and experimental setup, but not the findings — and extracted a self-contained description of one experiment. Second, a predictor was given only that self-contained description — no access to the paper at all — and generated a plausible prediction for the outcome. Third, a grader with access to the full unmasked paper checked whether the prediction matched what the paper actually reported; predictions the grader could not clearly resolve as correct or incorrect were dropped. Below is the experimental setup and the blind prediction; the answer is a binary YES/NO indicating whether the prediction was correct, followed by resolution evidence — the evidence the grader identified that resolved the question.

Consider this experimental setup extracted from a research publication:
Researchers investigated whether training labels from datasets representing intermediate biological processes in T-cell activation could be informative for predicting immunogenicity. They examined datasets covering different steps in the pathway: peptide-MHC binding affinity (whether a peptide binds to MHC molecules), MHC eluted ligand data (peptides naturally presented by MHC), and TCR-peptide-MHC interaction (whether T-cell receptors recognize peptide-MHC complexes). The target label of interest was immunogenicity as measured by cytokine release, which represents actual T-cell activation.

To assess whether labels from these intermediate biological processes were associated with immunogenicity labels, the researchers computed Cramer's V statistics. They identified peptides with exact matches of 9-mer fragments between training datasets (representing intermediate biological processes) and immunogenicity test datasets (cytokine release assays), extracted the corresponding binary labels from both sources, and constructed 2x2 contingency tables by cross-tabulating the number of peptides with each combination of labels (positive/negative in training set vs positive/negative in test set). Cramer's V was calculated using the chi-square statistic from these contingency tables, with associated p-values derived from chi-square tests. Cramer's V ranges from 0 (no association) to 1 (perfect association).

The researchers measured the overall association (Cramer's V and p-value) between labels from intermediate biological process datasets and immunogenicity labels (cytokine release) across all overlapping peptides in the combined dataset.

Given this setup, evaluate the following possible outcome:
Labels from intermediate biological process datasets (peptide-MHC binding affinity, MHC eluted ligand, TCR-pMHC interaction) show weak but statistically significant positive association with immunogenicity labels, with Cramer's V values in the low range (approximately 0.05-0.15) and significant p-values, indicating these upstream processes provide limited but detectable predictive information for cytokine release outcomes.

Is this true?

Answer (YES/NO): NO